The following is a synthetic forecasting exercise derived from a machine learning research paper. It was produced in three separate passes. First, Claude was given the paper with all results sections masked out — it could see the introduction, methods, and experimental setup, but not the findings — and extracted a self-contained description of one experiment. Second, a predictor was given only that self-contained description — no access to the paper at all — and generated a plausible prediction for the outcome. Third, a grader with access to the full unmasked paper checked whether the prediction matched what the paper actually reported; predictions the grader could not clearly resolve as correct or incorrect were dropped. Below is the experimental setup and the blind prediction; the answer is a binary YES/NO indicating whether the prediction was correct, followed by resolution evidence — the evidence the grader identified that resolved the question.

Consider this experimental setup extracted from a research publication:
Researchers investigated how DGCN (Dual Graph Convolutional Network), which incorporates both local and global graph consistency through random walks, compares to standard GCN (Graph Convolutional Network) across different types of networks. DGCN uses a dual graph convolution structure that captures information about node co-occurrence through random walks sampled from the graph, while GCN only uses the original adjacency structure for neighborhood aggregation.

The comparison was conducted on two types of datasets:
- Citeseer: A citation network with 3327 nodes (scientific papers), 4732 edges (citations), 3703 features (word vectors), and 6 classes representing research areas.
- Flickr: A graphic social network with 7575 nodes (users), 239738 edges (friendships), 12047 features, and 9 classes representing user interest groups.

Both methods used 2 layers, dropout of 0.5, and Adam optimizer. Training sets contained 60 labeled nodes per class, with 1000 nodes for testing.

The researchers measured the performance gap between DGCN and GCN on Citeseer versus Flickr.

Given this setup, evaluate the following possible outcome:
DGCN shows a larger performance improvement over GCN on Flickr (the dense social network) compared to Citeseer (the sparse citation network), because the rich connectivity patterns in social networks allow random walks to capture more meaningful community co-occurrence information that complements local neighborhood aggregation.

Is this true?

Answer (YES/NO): YES